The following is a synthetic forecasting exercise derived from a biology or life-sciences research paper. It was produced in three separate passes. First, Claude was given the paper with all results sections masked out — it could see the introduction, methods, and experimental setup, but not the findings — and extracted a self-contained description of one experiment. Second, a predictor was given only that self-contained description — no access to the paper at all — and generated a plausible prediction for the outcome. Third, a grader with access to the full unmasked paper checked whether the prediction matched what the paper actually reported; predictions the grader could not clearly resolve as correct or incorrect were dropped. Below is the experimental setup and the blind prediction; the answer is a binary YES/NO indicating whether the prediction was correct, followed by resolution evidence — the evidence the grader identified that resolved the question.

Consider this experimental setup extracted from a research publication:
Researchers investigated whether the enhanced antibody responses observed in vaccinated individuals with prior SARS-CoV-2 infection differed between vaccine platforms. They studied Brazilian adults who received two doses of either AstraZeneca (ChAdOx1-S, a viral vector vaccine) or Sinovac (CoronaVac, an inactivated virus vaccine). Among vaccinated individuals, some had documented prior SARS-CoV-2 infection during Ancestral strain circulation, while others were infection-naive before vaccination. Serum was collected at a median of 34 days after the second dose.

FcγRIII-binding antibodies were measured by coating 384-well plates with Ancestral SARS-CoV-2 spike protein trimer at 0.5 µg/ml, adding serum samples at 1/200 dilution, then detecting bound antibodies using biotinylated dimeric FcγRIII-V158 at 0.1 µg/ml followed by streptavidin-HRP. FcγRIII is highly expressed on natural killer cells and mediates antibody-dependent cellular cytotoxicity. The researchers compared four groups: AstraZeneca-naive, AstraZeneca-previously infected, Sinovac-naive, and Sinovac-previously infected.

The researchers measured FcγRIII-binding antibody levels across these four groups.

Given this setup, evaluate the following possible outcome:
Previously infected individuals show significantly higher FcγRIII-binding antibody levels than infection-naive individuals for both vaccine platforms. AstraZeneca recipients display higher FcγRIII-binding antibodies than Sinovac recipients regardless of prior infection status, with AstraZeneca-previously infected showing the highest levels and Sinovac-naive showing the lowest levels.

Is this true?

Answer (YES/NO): YES